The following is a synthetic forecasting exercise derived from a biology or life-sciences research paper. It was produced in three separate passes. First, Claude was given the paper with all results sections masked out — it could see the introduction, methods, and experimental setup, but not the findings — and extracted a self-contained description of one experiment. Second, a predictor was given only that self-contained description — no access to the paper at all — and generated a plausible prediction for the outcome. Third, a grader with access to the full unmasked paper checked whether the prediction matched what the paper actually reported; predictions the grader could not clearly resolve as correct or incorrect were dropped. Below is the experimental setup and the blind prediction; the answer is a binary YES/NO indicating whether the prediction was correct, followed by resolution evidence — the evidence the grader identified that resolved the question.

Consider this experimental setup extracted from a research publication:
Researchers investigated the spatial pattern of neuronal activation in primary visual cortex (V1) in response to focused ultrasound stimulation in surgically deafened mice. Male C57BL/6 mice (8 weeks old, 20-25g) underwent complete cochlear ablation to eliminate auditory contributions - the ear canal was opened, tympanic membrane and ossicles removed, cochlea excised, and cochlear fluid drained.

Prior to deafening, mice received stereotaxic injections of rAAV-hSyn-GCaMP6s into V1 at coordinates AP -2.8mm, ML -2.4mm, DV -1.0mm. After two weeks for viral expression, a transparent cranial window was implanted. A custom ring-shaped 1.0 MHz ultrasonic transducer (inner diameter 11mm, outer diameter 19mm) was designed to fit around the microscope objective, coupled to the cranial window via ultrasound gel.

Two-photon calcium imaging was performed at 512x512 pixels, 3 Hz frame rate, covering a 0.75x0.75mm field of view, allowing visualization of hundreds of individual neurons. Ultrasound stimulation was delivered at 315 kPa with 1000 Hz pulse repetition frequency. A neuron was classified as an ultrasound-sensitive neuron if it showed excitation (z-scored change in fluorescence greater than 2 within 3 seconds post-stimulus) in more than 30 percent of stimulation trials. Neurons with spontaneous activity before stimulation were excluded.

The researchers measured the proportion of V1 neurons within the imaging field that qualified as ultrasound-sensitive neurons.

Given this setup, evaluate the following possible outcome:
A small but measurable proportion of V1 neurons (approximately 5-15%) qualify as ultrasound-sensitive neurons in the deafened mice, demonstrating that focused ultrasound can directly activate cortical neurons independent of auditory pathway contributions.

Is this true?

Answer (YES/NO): NO